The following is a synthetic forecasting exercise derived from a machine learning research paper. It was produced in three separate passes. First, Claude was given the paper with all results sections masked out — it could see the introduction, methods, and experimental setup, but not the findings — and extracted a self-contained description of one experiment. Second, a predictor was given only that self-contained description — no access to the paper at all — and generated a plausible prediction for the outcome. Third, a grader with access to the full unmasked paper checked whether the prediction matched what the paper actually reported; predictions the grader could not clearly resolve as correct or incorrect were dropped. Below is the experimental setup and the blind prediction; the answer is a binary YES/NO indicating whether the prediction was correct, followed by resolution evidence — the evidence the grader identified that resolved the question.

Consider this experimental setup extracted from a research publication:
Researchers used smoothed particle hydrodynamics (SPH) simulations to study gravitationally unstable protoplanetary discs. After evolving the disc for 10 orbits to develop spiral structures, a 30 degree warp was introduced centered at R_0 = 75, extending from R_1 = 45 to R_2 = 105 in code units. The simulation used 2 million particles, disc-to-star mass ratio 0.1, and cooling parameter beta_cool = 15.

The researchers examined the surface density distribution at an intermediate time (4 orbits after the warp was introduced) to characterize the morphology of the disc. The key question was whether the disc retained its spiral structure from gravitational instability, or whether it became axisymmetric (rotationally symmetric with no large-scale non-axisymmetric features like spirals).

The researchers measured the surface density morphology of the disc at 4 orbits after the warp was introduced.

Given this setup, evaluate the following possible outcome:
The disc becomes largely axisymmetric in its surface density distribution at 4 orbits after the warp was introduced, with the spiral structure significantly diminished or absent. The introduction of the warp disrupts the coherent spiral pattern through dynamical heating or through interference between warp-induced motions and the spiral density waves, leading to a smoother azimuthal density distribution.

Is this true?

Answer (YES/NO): YES